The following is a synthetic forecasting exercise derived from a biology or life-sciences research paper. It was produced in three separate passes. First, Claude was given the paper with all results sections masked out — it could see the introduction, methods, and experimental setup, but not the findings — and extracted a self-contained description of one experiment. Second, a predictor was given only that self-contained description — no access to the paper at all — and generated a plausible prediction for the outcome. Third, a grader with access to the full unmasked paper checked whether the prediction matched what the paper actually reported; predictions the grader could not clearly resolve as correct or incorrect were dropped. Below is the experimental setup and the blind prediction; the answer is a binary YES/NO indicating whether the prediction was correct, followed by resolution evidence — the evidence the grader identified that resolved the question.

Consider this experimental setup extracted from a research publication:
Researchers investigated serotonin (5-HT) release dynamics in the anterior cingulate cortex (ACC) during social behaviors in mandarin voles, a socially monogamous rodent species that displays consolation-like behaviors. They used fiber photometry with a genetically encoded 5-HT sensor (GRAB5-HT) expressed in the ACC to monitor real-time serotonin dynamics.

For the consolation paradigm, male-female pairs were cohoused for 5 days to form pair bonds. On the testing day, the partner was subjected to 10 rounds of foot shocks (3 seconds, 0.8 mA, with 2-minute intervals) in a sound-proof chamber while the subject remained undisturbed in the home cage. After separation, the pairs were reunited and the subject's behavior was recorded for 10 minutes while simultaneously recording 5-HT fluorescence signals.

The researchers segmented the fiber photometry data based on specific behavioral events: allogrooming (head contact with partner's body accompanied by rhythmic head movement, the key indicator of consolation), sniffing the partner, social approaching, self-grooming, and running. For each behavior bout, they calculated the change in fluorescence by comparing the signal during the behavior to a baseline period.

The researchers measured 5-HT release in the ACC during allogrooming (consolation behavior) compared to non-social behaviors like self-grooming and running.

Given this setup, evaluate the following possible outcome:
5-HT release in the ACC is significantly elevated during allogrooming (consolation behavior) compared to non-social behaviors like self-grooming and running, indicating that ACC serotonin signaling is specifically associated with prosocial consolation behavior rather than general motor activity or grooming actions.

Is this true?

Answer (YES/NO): YES